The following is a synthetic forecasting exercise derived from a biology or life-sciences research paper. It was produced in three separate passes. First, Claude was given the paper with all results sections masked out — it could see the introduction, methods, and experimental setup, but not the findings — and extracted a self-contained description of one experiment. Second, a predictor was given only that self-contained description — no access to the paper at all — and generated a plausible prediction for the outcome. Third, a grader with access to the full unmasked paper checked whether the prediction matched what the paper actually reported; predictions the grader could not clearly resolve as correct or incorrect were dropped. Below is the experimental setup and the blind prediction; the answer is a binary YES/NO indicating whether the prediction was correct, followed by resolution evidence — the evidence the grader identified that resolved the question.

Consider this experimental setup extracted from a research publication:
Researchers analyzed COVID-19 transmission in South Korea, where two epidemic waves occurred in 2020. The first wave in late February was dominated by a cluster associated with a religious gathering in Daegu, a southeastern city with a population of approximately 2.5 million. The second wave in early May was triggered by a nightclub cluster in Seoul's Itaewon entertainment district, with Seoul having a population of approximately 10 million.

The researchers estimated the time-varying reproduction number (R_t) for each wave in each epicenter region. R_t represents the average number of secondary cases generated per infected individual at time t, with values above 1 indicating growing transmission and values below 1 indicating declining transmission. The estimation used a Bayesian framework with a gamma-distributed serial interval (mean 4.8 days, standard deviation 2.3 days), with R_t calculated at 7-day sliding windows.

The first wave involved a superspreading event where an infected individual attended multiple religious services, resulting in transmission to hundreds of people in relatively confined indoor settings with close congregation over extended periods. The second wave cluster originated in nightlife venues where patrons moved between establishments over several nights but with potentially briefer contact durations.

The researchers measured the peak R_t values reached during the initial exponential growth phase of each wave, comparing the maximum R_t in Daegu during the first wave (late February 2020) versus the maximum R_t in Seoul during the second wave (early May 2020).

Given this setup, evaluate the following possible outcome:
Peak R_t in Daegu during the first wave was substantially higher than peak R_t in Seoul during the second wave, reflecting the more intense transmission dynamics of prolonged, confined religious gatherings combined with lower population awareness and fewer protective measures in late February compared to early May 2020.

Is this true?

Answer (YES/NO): YES